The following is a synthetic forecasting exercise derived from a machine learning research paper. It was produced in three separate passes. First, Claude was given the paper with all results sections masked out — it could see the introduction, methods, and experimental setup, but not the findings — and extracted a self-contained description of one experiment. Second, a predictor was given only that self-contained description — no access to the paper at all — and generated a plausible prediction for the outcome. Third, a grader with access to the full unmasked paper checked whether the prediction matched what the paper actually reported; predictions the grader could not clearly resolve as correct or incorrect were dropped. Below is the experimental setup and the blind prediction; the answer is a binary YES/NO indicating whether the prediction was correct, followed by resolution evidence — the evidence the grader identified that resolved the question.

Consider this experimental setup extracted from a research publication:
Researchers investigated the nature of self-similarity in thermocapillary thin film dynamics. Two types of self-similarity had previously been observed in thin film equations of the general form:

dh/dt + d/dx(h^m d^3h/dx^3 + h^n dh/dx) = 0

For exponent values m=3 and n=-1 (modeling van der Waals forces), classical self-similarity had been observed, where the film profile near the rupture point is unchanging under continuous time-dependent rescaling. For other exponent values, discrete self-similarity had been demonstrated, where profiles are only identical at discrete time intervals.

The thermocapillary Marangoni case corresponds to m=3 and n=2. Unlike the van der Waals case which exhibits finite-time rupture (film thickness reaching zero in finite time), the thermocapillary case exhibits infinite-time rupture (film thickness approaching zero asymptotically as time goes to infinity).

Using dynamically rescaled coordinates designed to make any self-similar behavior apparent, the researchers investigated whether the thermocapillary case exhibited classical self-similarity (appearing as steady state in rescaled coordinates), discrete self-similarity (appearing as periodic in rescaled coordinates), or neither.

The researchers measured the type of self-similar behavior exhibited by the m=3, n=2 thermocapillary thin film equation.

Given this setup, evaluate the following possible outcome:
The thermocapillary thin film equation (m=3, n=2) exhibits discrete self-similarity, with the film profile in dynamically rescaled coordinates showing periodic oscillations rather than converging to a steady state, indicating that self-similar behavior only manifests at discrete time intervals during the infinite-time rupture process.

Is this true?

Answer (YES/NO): NO